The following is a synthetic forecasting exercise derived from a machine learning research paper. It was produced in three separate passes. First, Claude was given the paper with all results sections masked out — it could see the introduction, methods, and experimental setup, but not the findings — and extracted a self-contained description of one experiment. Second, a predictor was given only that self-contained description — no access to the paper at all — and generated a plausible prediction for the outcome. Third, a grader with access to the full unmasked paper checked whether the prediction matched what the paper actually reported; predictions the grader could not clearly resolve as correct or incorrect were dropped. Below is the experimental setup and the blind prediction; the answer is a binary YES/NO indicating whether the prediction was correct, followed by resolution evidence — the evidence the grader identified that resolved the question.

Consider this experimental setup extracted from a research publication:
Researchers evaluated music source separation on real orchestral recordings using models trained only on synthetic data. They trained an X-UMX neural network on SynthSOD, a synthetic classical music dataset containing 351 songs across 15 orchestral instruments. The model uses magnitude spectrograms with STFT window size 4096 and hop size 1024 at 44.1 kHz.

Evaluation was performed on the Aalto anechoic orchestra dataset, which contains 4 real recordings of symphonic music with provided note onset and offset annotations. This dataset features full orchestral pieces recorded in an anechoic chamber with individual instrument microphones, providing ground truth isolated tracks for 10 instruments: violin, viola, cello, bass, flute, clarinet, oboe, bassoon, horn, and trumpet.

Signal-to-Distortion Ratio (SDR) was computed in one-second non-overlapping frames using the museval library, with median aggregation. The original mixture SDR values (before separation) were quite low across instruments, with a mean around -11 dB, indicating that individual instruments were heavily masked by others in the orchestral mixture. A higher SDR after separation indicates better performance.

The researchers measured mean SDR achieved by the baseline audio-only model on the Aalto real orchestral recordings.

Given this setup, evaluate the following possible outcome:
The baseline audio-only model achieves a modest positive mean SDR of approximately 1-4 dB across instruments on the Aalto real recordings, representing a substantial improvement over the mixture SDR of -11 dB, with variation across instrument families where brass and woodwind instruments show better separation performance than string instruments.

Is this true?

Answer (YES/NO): NO